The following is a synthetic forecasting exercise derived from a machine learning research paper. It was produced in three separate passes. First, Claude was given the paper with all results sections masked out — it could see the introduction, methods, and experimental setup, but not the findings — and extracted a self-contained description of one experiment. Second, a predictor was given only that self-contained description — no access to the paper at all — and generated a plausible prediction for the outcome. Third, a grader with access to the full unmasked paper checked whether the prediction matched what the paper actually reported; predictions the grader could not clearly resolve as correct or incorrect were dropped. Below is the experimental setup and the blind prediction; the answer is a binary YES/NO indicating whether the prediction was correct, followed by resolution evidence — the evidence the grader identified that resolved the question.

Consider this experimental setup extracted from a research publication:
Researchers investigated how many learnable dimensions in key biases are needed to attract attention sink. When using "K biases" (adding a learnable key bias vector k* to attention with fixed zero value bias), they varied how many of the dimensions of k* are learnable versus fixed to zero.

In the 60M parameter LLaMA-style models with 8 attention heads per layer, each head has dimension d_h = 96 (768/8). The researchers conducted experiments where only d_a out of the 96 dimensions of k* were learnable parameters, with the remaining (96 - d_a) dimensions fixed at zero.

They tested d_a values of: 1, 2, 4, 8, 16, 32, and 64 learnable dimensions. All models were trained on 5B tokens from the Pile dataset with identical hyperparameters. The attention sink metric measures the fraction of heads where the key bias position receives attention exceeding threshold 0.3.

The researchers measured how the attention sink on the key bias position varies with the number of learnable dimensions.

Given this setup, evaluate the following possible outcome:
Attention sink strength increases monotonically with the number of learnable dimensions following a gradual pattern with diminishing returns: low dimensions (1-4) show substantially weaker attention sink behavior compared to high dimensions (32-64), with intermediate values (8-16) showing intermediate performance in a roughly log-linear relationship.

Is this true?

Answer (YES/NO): NO